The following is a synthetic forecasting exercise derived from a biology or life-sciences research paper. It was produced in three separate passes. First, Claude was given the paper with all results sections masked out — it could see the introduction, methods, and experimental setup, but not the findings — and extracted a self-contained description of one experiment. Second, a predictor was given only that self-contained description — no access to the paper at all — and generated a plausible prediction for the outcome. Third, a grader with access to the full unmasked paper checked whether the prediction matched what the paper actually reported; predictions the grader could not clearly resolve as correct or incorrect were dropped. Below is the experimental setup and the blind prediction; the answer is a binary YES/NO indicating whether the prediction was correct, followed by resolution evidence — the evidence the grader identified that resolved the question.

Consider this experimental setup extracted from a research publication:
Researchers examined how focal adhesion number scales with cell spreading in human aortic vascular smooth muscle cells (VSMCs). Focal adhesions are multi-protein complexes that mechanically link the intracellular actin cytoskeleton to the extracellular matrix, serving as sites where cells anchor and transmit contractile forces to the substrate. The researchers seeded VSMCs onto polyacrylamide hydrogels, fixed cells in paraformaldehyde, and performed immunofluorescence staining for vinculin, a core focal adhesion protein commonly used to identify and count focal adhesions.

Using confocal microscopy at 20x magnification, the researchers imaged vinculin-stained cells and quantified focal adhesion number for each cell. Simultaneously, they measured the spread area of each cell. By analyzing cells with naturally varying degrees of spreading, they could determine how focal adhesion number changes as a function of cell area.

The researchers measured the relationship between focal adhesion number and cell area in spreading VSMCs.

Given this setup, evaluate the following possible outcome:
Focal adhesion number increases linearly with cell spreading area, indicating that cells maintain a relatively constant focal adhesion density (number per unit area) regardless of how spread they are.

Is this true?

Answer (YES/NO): NO